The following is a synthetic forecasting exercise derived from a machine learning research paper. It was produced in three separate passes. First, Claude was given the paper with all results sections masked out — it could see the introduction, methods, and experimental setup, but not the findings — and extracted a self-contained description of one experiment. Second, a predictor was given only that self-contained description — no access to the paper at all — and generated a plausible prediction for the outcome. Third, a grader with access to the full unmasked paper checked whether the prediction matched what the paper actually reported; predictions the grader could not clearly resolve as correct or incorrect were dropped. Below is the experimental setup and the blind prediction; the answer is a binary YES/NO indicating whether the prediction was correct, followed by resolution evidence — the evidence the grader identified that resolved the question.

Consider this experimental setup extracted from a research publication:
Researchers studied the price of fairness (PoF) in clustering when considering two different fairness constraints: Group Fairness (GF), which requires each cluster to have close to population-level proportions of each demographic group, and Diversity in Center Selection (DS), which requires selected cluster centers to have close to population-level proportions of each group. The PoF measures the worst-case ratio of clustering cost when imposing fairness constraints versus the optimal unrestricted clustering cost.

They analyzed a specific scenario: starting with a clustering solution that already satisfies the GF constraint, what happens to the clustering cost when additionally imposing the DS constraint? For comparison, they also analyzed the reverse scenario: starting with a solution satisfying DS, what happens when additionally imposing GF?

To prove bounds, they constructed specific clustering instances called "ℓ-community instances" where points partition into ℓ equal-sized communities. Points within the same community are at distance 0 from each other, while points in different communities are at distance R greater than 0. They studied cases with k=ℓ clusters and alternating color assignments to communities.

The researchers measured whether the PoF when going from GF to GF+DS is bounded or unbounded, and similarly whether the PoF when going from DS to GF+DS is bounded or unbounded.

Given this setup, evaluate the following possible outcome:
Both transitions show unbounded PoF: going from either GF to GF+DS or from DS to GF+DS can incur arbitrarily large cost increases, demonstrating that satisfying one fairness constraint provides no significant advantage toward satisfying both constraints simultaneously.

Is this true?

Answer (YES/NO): NO